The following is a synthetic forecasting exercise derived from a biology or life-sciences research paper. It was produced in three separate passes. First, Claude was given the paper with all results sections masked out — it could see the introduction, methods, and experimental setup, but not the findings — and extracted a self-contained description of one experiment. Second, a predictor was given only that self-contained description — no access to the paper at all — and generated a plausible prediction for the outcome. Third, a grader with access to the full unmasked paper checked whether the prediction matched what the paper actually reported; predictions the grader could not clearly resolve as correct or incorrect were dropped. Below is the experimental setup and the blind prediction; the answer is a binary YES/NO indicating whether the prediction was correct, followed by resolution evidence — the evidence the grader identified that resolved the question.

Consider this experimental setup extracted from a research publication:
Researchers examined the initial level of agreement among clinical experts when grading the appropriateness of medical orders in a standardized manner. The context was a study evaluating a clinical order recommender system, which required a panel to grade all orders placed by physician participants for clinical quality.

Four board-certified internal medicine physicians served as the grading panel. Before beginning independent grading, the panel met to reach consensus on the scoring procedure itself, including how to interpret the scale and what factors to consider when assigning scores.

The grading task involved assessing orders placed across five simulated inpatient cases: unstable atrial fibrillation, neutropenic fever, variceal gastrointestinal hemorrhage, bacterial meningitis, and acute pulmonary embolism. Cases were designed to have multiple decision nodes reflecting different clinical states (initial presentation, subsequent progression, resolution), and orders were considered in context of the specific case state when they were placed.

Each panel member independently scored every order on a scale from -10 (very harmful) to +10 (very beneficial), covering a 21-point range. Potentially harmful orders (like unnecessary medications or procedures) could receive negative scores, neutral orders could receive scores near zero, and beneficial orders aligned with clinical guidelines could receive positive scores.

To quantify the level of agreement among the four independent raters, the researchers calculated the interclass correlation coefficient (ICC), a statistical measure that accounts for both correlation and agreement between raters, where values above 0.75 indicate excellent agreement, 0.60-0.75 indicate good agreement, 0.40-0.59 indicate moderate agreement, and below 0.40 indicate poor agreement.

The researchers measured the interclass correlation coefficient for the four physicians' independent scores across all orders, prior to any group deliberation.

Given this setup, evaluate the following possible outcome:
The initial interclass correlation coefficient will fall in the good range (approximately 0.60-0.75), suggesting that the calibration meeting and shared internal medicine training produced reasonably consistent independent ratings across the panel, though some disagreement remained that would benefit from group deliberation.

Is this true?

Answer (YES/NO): NO